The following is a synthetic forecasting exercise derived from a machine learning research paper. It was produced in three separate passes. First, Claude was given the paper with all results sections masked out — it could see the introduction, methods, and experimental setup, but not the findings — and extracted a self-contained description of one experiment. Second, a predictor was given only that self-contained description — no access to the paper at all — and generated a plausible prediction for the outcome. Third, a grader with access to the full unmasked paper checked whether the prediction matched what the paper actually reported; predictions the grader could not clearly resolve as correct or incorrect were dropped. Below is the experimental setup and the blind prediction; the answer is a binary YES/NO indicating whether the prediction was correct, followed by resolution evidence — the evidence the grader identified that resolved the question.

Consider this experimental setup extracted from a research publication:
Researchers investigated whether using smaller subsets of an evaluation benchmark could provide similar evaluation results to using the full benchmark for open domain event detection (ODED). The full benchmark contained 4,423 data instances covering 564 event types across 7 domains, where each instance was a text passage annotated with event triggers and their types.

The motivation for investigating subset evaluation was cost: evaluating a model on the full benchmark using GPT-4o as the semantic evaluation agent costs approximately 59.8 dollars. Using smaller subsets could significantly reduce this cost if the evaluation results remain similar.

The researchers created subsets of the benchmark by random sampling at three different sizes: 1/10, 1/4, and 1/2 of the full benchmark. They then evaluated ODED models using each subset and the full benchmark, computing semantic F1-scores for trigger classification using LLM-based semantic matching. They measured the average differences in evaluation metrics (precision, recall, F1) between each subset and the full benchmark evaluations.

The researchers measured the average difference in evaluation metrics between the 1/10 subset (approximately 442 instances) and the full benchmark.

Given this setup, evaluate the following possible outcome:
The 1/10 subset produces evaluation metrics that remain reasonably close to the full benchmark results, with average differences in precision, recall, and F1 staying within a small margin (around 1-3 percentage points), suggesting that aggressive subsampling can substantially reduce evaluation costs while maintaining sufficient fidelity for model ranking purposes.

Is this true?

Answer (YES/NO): YES